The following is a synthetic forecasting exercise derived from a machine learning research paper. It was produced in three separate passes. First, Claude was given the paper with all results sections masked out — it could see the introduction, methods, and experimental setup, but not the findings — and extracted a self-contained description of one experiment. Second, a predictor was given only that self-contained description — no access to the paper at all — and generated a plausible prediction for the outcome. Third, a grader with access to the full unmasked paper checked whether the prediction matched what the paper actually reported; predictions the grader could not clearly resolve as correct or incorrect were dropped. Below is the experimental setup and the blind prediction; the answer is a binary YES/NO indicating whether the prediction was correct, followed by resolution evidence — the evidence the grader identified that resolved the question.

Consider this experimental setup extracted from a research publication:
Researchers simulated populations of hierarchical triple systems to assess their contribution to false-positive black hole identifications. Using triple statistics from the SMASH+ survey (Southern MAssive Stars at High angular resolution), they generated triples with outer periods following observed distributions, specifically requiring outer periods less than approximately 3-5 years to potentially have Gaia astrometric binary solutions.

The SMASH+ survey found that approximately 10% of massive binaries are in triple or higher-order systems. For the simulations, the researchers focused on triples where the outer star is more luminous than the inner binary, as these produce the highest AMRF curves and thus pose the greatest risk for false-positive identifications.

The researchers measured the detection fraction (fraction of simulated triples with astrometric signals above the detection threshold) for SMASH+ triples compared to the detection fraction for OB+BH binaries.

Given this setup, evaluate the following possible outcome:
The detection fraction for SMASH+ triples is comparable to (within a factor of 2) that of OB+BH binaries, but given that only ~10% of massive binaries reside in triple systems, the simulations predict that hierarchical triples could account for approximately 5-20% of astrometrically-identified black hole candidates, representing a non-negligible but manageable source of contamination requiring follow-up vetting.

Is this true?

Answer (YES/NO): NO